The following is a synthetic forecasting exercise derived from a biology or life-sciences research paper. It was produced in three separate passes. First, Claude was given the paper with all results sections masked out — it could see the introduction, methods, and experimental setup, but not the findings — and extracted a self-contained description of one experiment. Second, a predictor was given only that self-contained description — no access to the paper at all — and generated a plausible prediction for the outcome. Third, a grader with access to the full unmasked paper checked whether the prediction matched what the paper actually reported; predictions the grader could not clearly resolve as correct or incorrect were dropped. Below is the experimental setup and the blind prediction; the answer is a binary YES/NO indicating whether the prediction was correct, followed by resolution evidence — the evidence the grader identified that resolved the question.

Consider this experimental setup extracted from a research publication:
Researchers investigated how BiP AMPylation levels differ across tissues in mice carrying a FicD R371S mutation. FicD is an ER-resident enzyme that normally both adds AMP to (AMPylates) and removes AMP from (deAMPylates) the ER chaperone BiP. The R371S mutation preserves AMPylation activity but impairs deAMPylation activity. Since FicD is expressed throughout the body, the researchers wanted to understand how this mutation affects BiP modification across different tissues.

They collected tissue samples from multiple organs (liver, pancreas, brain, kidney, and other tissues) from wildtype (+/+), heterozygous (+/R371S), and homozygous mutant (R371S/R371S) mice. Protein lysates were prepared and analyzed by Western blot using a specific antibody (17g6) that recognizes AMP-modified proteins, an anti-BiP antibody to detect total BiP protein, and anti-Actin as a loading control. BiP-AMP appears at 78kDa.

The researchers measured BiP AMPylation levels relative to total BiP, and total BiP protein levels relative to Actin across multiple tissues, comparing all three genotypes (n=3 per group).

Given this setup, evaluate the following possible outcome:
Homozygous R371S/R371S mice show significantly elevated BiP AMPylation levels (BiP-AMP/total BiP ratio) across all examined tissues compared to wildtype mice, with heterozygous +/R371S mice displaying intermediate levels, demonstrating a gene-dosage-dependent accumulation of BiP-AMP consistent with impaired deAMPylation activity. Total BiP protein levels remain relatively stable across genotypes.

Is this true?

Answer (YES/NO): NO